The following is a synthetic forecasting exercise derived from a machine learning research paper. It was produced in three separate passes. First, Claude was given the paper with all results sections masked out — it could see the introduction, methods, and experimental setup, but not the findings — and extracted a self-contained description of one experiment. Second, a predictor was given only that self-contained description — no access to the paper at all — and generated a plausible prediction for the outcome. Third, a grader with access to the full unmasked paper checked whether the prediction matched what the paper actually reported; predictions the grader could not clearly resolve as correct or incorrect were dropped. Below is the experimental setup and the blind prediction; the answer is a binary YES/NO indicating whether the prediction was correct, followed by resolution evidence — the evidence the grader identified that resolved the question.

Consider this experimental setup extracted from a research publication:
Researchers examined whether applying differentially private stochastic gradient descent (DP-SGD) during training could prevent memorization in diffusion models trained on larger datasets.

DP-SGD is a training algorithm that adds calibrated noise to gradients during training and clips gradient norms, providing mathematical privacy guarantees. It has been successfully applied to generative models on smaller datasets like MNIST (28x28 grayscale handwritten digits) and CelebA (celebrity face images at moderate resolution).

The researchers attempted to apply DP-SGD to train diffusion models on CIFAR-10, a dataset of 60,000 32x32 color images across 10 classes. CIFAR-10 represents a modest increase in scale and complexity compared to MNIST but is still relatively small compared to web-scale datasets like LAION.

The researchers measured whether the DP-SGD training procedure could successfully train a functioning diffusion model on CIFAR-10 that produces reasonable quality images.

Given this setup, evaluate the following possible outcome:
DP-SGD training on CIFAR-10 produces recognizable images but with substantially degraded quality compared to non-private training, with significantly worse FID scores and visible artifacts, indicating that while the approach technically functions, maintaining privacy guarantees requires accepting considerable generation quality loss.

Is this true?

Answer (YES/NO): NO